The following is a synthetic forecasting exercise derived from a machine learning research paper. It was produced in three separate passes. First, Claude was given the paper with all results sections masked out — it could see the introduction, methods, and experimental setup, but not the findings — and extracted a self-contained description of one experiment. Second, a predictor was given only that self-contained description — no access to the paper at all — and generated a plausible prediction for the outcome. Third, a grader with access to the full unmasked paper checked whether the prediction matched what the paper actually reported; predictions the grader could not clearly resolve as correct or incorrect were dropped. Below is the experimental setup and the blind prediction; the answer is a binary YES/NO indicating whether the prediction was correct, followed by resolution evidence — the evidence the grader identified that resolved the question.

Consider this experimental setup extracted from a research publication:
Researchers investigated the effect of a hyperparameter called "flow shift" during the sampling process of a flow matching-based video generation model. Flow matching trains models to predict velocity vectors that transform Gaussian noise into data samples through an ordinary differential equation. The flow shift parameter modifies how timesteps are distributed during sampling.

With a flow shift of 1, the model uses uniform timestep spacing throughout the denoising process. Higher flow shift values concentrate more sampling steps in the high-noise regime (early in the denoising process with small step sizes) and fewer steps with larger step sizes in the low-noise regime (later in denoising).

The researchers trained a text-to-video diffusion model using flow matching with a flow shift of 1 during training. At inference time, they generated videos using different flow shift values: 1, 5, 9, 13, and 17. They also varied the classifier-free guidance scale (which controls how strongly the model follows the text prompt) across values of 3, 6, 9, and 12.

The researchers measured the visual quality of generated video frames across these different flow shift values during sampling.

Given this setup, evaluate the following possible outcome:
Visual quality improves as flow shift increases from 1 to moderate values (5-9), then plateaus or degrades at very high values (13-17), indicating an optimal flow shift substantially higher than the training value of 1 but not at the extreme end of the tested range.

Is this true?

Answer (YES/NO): NO